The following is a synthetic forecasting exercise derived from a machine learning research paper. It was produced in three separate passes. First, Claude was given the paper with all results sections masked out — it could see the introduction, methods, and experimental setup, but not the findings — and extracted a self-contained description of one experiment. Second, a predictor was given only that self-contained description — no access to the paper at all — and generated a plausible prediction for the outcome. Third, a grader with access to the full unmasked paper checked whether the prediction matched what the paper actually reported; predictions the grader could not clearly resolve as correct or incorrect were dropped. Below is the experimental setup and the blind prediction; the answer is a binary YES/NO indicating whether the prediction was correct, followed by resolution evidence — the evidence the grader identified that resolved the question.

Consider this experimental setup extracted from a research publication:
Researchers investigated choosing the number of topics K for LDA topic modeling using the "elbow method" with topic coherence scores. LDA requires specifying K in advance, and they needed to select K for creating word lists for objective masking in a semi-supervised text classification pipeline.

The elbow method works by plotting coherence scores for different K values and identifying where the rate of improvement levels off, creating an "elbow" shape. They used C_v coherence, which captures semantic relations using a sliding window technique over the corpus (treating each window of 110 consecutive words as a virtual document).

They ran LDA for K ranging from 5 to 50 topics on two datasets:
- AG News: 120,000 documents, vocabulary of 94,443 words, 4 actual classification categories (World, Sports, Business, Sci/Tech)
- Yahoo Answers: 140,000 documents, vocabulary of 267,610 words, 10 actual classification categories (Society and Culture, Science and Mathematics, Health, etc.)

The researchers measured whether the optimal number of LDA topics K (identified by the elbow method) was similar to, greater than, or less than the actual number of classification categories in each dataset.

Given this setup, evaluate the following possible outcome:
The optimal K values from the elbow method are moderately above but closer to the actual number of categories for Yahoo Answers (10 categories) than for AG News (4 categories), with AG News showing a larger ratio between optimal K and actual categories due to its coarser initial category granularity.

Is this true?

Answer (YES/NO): NO